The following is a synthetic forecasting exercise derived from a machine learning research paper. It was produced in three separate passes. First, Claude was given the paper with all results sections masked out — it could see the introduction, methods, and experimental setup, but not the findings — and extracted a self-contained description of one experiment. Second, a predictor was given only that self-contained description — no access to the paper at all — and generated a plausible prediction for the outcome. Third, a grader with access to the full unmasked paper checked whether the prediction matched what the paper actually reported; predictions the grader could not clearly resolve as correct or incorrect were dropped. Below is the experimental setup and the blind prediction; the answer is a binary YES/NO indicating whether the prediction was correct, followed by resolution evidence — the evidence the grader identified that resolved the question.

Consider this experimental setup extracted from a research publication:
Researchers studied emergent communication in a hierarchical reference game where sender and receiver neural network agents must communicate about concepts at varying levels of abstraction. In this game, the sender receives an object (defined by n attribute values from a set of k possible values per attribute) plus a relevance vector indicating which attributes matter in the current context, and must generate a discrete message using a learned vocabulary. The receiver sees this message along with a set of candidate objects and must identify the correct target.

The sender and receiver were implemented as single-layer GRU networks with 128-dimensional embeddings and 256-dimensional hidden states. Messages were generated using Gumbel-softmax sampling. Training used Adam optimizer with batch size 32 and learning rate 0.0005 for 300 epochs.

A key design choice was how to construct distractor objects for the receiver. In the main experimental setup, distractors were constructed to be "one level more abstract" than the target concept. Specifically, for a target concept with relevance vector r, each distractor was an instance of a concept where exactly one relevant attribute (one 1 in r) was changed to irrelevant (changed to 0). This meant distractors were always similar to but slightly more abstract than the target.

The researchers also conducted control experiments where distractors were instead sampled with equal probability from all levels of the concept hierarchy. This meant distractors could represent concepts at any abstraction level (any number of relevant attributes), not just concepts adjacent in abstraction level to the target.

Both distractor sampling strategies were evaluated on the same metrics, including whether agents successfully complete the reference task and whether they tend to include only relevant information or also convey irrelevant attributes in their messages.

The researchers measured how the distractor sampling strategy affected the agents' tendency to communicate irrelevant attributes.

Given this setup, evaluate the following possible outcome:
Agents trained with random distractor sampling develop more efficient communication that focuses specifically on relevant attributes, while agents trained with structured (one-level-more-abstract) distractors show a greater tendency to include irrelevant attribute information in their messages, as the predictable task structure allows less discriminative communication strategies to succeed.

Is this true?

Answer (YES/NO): NO